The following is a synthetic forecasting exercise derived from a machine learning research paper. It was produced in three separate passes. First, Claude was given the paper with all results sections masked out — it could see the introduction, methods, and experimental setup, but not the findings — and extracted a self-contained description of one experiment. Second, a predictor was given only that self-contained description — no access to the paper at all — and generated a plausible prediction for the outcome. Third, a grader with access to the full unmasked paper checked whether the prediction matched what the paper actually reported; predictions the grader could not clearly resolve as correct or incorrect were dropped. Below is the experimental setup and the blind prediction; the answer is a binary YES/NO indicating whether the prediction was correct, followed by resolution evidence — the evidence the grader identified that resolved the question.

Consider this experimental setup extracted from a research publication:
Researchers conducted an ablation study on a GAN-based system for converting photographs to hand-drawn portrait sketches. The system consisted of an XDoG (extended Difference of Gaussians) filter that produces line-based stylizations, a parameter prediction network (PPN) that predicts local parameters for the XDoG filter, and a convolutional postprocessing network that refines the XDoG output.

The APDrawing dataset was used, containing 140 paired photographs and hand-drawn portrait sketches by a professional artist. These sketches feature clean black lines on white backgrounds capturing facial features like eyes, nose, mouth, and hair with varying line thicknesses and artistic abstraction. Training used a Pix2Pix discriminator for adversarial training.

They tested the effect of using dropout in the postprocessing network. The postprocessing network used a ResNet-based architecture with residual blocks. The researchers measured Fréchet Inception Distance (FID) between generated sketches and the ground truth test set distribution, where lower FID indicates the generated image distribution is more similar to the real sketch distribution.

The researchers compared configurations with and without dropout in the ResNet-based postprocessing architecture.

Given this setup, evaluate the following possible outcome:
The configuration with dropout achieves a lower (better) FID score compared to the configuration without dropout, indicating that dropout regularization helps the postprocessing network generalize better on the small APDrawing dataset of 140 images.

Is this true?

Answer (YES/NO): NO